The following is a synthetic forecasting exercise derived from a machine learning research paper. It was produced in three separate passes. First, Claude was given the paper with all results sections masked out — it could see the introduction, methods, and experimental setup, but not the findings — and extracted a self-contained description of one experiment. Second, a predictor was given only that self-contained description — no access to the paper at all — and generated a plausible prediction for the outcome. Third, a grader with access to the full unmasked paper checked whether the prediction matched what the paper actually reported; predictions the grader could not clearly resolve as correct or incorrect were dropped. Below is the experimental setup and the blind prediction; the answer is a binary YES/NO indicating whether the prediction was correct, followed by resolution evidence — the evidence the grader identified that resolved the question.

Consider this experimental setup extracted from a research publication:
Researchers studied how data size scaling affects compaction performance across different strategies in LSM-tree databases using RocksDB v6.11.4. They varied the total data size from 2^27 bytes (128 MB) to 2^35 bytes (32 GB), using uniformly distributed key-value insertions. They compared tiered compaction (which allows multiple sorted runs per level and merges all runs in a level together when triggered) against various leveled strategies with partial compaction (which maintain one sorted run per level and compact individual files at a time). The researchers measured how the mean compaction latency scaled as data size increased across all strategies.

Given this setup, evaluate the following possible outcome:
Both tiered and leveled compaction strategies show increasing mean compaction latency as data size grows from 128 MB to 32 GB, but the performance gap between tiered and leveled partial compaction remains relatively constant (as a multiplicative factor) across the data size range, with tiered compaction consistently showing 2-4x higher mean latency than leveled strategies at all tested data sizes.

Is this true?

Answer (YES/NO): NO